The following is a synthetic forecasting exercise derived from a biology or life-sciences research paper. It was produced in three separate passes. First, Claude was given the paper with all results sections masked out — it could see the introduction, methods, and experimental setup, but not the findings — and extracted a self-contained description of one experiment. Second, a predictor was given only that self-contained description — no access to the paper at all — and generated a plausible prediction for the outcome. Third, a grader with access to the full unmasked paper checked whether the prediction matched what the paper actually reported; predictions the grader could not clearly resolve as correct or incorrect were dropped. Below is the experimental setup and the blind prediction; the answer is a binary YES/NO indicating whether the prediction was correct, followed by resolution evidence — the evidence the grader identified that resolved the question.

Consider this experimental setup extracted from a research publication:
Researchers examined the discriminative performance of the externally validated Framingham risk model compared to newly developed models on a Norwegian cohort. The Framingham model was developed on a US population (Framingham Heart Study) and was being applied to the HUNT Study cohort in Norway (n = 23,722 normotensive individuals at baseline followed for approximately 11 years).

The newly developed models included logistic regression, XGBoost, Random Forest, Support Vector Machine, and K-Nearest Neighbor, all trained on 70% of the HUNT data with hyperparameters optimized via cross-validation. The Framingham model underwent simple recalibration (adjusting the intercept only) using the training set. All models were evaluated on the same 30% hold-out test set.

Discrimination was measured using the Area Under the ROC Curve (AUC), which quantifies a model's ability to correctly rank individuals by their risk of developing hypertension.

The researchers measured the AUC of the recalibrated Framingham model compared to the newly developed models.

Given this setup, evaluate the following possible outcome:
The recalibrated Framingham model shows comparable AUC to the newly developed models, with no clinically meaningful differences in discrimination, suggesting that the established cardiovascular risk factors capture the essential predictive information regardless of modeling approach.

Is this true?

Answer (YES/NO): YES